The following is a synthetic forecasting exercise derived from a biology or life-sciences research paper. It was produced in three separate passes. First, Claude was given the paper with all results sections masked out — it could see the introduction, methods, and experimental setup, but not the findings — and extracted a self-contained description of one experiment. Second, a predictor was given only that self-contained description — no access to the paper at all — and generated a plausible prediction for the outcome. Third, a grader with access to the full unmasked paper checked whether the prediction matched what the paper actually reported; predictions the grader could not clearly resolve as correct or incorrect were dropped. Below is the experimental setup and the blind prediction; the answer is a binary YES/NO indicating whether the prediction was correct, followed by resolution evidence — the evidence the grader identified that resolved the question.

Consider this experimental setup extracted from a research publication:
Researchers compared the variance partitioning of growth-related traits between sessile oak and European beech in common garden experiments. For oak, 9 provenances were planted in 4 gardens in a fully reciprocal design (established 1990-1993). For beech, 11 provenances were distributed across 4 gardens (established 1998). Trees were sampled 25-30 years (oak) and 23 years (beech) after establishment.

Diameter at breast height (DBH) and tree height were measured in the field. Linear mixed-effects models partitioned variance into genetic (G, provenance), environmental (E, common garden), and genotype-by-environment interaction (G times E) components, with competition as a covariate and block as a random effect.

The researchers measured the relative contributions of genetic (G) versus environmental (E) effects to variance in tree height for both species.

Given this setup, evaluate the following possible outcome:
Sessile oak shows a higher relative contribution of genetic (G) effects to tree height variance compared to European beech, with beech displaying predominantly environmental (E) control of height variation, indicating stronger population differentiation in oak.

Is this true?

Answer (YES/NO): YES